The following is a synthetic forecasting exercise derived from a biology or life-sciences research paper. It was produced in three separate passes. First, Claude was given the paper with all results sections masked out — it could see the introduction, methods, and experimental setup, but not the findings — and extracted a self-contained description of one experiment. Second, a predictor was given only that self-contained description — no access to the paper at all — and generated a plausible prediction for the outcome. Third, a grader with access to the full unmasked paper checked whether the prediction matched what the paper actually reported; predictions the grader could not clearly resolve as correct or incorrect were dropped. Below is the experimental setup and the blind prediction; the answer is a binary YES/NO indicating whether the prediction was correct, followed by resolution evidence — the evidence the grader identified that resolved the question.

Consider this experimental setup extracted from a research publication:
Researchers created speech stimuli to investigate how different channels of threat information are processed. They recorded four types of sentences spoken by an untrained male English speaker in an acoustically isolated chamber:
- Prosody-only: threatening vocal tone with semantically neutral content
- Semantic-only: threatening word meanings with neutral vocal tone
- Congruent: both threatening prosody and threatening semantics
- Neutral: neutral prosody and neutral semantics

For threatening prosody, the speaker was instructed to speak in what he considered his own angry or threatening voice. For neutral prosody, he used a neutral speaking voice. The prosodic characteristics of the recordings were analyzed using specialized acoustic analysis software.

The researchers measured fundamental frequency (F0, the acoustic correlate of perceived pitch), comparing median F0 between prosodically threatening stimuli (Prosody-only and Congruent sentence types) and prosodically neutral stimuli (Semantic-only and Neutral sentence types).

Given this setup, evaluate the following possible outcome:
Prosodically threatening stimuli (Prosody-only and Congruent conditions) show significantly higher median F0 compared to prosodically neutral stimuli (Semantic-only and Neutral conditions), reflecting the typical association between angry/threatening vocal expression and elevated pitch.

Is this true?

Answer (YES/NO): YES